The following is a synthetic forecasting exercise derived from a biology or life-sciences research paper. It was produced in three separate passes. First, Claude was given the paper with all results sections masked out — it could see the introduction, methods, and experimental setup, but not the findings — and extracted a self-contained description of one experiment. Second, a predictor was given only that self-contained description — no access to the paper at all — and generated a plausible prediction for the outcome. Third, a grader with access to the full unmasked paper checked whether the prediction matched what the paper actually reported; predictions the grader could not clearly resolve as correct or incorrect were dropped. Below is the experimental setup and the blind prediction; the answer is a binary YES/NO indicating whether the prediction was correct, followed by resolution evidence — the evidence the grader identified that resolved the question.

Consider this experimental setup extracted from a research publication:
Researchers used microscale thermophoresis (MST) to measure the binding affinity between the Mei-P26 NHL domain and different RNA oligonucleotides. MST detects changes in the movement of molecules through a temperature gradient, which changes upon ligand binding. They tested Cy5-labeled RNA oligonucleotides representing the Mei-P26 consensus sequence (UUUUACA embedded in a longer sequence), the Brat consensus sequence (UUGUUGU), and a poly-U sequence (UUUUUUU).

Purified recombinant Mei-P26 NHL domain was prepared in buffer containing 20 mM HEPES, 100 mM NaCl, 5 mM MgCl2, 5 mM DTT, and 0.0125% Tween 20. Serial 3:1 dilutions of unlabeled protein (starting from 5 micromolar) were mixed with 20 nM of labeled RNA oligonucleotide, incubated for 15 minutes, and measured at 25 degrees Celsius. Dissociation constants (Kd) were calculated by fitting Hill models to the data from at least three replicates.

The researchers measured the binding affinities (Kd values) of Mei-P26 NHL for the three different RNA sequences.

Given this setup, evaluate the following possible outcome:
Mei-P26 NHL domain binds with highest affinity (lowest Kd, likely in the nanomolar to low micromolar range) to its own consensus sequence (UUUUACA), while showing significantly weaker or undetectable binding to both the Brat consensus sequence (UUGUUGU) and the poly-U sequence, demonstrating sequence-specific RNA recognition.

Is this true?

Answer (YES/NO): NO